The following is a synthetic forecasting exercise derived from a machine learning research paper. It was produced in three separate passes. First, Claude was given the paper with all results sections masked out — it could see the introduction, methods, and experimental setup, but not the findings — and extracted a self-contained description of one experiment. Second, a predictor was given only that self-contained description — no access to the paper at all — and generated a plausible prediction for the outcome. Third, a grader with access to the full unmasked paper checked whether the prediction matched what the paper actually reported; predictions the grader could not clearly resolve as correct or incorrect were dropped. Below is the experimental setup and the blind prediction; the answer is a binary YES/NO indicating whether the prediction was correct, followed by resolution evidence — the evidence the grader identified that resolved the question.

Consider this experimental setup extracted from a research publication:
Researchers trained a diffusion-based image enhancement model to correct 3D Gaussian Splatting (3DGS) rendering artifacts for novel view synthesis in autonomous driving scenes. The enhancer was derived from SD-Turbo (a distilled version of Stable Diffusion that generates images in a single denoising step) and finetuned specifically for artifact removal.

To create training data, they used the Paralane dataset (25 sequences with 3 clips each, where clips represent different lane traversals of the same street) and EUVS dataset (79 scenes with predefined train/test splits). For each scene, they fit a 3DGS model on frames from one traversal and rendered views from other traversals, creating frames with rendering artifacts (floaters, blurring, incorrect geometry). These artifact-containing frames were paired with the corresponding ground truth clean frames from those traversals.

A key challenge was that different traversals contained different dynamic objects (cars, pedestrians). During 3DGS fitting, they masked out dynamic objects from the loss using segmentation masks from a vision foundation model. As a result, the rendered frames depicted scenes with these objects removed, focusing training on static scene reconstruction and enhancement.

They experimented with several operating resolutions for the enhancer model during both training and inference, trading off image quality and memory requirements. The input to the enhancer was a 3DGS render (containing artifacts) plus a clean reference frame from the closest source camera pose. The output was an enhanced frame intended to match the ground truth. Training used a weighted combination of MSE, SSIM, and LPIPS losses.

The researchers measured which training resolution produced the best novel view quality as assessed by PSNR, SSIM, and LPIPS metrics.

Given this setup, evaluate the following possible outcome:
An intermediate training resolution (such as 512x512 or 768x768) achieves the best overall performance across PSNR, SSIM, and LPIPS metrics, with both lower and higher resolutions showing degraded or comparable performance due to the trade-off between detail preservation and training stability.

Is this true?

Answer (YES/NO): NO